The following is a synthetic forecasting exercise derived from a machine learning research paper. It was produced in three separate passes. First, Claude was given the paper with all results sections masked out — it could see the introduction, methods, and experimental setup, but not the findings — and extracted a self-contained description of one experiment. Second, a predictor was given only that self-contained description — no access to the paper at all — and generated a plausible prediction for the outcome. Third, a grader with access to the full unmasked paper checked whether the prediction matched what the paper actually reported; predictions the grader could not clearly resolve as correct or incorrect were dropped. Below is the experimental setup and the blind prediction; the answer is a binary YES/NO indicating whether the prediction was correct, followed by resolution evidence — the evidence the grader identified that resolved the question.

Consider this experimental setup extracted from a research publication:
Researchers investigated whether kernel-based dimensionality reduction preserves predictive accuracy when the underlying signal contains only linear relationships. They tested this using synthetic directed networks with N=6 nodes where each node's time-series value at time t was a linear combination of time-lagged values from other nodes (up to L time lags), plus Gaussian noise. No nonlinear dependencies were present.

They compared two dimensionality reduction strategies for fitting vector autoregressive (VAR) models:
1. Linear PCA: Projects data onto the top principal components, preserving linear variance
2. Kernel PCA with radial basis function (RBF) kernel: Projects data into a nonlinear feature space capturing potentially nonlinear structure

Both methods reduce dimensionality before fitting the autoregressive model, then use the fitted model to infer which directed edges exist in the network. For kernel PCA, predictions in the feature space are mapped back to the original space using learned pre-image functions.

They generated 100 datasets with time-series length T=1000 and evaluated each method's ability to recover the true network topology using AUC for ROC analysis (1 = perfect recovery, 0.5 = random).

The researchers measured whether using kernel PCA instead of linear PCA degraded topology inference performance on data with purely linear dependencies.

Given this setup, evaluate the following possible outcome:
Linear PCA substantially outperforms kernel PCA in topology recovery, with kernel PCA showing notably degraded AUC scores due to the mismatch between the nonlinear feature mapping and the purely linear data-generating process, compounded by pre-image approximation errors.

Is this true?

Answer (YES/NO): NO